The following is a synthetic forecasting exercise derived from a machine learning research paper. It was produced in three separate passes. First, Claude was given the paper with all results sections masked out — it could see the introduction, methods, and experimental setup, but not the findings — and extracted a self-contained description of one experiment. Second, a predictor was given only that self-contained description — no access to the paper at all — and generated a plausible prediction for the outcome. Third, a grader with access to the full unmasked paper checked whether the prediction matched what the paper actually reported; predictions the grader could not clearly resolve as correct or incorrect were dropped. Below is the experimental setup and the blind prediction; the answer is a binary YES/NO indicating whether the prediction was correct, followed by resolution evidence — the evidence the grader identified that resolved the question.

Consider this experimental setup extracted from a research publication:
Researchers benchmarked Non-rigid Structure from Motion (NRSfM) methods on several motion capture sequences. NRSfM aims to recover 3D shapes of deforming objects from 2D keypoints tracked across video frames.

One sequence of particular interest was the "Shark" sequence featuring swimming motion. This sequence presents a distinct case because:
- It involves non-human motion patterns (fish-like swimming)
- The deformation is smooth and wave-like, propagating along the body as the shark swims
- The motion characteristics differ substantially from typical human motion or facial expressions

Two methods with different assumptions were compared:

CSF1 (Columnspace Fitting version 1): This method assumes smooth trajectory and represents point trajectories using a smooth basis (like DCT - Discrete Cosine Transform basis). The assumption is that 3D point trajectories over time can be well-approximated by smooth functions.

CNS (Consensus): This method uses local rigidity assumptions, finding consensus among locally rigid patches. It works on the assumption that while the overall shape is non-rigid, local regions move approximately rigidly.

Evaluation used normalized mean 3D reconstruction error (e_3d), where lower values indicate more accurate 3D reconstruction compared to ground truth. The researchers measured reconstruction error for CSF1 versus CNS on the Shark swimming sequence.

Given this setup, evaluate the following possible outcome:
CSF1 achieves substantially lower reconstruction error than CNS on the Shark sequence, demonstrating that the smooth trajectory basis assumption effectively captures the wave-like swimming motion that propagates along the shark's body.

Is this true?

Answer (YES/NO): YES